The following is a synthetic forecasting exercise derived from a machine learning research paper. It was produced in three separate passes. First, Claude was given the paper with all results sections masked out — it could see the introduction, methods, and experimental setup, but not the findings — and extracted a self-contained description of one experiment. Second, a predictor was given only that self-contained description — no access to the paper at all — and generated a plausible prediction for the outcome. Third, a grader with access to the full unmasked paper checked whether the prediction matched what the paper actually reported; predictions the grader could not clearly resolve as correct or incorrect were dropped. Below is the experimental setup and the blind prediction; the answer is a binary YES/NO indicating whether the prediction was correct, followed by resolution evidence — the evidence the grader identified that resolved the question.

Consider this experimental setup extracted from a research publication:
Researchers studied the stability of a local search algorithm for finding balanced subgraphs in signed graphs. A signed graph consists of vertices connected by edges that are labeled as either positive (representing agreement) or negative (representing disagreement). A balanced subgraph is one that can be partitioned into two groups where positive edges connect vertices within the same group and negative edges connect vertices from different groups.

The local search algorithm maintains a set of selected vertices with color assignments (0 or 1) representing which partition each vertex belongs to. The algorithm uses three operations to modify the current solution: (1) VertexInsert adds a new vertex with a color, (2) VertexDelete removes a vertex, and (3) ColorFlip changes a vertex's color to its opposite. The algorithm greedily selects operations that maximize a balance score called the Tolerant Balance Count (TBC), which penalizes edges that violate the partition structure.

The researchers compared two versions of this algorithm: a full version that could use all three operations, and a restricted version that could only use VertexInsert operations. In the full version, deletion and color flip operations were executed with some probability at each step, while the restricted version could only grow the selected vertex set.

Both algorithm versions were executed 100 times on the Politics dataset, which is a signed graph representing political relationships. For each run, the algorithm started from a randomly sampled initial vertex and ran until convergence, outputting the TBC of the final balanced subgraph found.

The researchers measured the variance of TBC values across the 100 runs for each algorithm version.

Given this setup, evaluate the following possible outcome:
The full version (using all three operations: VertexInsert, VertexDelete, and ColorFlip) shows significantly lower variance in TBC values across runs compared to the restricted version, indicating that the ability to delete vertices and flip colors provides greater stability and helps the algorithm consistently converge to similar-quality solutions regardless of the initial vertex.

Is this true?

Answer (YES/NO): NO